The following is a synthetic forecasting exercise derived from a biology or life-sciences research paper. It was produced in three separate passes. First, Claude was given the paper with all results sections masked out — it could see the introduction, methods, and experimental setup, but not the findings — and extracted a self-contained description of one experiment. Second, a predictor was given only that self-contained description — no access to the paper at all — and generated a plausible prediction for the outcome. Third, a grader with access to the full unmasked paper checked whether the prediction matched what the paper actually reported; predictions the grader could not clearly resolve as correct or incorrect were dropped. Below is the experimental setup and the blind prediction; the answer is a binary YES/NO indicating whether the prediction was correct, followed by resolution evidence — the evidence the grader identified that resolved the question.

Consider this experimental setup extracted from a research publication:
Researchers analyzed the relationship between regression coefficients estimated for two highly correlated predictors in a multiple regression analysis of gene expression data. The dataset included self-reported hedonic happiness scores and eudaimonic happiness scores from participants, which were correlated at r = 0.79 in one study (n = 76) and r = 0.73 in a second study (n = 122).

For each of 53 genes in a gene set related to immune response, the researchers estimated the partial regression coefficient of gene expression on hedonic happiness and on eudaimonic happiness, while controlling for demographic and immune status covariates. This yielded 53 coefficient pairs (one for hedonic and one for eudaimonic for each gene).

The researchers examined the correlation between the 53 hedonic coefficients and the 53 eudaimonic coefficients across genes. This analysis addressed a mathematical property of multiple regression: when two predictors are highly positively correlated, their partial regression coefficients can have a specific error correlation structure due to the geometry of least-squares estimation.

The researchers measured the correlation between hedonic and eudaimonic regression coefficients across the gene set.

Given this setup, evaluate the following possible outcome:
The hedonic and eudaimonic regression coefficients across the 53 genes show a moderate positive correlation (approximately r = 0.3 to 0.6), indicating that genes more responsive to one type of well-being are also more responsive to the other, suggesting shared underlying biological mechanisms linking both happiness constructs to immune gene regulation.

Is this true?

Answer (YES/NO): NO